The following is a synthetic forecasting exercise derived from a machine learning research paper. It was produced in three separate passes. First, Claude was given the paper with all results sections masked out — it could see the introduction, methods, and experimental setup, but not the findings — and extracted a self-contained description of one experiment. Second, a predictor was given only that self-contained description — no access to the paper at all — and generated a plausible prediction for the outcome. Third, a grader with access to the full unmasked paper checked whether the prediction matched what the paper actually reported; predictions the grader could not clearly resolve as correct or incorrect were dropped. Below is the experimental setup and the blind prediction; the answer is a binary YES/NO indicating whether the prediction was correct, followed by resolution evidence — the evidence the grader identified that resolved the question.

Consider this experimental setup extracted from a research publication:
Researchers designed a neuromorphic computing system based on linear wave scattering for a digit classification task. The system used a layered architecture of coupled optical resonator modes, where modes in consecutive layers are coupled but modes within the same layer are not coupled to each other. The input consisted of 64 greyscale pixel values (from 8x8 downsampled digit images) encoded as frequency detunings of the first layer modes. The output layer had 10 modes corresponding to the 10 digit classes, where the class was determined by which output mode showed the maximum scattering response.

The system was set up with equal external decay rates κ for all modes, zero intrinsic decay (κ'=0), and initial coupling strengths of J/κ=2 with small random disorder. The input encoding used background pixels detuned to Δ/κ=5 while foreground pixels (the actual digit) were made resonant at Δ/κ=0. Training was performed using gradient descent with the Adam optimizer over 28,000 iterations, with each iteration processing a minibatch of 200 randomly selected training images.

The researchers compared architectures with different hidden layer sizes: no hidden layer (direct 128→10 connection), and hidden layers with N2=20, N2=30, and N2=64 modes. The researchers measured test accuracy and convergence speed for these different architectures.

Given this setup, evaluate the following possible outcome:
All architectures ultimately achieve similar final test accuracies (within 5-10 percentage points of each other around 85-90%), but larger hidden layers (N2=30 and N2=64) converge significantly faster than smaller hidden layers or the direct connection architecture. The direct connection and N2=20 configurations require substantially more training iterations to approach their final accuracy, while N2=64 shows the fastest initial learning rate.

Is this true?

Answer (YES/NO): NO